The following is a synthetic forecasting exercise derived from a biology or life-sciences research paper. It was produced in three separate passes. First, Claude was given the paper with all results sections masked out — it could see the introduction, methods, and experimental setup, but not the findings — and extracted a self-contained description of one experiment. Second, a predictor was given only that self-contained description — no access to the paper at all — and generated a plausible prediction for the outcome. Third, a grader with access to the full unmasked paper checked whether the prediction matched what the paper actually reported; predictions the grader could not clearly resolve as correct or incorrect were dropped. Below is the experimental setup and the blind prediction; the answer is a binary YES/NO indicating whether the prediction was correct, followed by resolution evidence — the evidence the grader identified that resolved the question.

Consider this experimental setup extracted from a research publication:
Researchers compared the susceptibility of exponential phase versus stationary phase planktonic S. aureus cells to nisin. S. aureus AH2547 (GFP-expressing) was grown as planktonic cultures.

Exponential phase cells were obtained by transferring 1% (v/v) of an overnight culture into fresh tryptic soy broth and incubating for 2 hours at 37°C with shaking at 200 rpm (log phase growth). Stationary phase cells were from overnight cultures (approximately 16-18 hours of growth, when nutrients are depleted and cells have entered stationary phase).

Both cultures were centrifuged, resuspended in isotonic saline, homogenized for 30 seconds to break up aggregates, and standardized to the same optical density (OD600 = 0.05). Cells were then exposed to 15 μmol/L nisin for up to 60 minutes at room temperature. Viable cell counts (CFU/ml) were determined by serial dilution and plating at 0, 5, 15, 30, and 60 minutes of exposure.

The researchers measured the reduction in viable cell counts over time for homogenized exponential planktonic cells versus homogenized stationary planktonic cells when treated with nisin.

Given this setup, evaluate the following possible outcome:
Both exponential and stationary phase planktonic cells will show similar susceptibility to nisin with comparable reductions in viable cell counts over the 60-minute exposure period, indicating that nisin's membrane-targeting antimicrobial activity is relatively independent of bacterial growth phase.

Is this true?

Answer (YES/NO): NO